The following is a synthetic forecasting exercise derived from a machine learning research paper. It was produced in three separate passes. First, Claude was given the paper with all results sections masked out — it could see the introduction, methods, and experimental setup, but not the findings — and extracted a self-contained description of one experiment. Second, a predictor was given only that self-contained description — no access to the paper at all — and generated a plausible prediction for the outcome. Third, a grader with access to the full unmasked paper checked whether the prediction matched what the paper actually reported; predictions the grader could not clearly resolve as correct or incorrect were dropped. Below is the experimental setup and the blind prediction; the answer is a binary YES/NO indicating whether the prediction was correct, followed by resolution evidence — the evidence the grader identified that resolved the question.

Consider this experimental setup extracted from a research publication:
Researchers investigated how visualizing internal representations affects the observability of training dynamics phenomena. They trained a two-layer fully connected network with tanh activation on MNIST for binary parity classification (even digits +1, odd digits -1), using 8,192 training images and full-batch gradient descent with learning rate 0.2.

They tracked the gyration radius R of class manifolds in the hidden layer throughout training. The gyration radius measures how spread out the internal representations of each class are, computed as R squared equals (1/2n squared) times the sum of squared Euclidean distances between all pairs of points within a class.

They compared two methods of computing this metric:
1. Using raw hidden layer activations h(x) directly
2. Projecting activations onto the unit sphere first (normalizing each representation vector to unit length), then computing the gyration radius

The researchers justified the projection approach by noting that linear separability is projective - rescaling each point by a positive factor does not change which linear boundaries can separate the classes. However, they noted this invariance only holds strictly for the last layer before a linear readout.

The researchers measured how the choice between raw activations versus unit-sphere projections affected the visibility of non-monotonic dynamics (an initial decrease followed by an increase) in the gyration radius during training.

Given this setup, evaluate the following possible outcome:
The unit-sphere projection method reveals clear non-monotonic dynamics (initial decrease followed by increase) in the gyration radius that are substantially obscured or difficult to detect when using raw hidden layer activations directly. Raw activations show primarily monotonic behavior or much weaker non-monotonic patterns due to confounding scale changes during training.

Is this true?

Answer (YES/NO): YES